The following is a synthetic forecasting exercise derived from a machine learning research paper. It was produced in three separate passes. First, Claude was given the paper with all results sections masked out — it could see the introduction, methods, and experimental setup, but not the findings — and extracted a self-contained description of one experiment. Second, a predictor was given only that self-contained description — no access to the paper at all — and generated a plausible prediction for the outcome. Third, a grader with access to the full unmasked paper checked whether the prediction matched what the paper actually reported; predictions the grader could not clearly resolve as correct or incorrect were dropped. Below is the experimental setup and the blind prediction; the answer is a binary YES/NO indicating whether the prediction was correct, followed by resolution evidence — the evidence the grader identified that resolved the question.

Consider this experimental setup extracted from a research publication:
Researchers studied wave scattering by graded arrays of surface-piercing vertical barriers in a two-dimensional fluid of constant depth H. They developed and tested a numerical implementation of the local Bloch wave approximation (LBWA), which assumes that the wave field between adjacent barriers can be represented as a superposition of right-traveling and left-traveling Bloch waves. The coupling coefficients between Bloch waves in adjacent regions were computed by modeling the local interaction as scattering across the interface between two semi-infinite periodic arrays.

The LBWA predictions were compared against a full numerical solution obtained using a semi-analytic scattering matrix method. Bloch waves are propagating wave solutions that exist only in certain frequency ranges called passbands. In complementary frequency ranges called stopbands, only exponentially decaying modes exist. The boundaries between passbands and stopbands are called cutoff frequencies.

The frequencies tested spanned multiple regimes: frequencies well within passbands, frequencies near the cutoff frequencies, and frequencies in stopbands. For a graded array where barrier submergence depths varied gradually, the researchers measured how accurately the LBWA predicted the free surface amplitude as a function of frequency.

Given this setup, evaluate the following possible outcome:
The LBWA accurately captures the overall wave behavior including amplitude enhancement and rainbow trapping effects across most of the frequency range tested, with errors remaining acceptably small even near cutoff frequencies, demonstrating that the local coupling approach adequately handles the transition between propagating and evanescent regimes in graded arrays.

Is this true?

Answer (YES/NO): NO